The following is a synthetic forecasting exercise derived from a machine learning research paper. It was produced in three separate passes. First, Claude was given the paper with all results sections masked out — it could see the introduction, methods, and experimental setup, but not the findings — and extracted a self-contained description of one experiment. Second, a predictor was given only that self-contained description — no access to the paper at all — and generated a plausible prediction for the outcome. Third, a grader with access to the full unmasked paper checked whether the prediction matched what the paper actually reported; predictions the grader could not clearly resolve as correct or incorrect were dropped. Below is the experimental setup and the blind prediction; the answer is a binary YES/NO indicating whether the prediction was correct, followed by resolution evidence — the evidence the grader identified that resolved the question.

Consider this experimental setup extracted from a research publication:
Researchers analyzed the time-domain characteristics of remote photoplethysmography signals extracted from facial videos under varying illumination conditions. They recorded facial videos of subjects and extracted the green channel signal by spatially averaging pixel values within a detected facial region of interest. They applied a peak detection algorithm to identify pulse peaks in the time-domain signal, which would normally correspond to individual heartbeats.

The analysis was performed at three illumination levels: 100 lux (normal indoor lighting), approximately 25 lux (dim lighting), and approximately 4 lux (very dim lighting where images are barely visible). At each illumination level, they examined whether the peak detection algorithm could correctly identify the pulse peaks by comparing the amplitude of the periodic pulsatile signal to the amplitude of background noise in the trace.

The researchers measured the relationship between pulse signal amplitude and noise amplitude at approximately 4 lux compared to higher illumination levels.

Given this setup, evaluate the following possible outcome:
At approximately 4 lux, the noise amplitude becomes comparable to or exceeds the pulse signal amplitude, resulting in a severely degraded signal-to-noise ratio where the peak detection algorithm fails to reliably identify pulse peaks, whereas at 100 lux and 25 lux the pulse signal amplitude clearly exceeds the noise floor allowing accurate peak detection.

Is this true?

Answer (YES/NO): YES